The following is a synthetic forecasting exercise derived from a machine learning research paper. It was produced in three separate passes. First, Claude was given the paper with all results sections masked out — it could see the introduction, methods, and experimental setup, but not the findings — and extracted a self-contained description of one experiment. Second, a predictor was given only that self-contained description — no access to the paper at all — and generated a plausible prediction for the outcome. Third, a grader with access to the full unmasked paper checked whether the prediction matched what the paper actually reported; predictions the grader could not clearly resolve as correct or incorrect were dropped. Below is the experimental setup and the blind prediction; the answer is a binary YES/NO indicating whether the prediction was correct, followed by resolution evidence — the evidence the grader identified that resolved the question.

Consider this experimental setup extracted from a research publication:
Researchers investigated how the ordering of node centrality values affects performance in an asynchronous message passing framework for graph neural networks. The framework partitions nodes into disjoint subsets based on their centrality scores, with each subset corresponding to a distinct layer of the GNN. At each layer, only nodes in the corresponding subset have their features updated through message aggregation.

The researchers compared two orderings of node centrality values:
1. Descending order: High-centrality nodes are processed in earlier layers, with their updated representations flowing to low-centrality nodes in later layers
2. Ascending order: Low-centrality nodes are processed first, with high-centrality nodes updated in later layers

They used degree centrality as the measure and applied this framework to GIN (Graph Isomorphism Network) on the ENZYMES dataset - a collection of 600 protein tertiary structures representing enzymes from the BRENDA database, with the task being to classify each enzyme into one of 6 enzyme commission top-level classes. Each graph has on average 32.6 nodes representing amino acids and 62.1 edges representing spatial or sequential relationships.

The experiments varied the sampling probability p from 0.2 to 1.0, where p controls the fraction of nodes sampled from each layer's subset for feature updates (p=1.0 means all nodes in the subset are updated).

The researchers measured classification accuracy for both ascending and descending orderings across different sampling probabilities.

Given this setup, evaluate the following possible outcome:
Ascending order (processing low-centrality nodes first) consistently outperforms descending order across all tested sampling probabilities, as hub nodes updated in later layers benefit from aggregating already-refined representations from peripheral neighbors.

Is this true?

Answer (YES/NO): NO